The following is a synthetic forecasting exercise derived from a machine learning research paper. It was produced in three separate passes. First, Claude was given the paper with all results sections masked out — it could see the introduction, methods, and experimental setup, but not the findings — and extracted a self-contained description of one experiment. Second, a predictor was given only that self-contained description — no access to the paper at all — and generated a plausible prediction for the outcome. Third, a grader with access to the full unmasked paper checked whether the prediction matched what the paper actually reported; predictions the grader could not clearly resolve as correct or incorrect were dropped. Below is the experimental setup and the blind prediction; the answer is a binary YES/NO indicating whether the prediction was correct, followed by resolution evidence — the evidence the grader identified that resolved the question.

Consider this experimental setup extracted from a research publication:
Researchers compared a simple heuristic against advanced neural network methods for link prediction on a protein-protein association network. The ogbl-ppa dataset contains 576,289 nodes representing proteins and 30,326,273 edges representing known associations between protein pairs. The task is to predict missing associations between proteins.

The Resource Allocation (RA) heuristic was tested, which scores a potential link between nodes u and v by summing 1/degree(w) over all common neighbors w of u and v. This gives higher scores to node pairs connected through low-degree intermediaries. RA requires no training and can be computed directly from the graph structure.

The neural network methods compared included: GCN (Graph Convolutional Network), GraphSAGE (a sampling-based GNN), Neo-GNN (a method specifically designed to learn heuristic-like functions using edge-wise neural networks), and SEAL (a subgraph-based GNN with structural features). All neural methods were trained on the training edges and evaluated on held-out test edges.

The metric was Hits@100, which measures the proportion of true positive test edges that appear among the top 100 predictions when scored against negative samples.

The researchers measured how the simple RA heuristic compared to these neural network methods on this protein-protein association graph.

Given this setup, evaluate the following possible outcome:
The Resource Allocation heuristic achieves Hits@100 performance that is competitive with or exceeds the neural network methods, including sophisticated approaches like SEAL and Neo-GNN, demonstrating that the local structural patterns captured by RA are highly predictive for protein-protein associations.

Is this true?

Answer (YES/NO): YES